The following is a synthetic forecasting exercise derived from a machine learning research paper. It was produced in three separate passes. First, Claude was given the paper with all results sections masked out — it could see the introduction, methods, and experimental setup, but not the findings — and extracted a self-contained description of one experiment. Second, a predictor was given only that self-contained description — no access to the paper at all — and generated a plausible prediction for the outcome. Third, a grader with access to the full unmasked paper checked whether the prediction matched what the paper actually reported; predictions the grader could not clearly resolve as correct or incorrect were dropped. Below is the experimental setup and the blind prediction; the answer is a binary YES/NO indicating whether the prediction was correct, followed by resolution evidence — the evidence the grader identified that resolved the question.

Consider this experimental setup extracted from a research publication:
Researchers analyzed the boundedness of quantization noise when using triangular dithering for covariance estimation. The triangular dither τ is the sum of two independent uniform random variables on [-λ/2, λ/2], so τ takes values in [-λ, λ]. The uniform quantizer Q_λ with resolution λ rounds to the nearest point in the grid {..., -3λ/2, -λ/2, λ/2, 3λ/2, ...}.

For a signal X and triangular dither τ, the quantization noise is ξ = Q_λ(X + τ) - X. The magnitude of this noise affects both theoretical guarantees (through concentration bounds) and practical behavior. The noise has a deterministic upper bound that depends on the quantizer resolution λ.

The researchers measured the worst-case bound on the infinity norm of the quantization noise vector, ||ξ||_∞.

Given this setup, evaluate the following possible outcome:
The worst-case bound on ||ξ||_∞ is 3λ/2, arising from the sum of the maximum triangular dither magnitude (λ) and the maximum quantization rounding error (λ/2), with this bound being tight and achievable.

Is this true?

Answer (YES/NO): NO